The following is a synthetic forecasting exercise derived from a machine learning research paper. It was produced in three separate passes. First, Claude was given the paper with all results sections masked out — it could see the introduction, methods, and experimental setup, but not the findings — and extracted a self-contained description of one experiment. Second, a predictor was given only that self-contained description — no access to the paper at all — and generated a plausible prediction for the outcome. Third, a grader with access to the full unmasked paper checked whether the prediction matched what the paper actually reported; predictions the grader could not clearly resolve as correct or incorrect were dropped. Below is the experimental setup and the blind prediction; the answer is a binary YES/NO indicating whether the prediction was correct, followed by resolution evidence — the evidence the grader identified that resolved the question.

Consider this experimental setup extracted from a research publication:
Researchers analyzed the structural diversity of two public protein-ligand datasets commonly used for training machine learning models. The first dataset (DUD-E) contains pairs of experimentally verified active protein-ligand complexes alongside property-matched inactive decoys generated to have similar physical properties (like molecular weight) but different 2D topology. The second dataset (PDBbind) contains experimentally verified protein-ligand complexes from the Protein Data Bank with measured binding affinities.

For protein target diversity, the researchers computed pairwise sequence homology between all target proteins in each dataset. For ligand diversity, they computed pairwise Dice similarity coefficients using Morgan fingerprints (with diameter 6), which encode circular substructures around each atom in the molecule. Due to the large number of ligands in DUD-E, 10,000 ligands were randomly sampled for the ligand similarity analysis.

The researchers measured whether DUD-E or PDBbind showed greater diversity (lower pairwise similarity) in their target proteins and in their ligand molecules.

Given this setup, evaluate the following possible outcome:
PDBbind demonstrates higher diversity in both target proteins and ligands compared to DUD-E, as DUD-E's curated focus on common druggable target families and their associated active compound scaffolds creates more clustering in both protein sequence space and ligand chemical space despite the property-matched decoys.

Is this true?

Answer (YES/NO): NO